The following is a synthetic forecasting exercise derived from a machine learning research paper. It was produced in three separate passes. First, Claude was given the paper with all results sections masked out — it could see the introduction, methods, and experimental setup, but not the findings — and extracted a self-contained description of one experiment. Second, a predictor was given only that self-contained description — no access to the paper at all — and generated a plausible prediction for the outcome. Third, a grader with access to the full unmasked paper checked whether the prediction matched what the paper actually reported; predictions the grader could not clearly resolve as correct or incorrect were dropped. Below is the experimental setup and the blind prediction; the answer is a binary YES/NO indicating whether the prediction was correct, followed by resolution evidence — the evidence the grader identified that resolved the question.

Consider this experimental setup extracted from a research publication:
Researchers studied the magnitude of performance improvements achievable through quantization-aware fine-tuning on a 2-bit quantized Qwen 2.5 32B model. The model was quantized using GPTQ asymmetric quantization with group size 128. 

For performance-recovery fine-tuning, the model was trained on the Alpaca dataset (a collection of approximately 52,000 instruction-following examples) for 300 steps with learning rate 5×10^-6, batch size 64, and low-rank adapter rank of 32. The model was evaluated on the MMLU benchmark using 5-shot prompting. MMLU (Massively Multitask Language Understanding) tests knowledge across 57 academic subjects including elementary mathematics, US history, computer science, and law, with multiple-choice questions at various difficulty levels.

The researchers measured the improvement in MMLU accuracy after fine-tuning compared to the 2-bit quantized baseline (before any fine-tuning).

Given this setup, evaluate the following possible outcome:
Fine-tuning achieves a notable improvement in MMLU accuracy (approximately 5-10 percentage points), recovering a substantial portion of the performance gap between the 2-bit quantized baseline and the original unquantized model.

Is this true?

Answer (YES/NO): NO